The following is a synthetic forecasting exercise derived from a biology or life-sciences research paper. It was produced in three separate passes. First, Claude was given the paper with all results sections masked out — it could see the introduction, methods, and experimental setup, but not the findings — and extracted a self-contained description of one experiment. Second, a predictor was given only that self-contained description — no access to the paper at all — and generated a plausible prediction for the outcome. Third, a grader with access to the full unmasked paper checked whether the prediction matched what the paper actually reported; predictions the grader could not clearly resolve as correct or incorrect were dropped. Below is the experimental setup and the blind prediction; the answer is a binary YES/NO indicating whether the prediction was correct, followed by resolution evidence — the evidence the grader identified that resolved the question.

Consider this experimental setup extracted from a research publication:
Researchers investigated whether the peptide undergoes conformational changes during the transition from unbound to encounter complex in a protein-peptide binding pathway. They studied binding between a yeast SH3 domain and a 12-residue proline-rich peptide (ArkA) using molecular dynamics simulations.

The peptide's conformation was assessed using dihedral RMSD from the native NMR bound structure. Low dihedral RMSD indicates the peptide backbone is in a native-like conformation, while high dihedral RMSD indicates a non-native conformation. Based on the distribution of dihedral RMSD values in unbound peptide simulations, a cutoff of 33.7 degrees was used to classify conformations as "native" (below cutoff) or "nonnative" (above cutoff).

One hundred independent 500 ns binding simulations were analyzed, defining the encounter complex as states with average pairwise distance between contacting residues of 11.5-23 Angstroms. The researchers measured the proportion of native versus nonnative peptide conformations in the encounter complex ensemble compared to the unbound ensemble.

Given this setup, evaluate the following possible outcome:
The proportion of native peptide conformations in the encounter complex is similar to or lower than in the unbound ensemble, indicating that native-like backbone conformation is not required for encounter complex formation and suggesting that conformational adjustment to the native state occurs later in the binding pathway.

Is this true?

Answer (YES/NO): YES